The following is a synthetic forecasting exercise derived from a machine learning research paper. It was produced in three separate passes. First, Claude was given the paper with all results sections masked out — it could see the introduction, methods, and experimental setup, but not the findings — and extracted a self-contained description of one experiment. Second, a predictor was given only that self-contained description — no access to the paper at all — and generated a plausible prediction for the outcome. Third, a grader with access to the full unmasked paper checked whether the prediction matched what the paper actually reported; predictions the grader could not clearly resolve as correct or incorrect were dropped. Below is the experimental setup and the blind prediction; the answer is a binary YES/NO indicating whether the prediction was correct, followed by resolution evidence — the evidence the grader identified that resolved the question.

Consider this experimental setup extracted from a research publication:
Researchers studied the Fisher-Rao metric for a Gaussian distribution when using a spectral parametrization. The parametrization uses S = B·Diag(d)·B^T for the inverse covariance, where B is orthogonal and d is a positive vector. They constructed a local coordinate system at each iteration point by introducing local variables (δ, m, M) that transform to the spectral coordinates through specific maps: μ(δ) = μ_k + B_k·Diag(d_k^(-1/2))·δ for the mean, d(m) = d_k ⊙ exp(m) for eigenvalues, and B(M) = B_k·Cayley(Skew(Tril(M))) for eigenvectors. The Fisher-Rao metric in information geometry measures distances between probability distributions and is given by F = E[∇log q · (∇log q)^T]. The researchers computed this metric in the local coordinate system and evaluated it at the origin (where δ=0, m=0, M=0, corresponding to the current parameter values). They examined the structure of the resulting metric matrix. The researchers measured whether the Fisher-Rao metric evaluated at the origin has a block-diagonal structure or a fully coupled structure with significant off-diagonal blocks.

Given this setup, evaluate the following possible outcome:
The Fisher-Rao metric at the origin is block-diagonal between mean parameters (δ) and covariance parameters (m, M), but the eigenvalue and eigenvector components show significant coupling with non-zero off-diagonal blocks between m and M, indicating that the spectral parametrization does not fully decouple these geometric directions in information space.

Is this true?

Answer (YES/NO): NO